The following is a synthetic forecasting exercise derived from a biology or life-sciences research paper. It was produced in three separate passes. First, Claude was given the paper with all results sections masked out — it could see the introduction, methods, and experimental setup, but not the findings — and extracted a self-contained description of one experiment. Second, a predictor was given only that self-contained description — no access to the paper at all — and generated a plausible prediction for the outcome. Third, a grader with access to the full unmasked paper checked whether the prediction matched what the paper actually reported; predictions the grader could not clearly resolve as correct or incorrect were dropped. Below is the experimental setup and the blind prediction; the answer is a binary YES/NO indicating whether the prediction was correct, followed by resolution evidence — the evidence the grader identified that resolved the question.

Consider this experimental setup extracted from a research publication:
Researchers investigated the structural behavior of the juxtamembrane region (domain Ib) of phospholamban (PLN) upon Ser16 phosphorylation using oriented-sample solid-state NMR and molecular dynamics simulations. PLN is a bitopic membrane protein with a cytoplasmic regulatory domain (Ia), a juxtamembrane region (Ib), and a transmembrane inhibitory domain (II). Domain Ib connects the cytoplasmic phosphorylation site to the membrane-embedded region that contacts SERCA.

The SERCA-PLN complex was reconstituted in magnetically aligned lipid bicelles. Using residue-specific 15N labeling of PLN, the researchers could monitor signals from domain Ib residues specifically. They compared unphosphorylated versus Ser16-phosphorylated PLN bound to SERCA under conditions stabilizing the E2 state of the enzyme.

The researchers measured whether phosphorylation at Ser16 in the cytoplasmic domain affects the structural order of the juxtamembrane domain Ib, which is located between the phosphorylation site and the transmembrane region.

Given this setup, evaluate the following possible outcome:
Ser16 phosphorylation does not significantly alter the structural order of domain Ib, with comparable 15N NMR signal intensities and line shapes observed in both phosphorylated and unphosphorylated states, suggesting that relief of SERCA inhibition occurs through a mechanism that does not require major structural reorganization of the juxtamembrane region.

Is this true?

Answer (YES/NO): NO